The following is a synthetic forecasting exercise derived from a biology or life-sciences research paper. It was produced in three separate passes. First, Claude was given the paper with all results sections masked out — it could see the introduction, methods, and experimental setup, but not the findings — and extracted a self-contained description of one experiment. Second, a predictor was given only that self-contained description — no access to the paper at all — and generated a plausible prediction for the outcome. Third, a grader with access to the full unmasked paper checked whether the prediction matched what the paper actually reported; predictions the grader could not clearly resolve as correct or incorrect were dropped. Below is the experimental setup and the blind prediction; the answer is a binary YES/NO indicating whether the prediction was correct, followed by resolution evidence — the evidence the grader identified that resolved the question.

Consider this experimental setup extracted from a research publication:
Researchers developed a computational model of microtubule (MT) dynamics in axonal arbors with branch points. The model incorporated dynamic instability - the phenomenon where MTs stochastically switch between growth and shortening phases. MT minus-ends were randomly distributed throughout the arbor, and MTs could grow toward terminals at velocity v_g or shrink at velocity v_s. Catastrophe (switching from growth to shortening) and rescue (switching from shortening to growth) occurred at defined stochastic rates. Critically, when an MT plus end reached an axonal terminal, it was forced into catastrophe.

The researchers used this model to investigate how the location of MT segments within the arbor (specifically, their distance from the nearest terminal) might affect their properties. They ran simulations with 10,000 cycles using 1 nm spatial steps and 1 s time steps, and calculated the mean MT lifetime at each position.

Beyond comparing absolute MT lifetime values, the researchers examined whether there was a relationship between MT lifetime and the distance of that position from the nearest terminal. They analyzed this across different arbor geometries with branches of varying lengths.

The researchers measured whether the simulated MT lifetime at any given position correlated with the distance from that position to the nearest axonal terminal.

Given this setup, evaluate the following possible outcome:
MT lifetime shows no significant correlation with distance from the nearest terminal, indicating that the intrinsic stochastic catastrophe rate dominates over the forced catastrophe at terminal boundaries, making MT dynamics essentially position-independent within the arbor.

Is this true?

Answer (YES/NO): NO